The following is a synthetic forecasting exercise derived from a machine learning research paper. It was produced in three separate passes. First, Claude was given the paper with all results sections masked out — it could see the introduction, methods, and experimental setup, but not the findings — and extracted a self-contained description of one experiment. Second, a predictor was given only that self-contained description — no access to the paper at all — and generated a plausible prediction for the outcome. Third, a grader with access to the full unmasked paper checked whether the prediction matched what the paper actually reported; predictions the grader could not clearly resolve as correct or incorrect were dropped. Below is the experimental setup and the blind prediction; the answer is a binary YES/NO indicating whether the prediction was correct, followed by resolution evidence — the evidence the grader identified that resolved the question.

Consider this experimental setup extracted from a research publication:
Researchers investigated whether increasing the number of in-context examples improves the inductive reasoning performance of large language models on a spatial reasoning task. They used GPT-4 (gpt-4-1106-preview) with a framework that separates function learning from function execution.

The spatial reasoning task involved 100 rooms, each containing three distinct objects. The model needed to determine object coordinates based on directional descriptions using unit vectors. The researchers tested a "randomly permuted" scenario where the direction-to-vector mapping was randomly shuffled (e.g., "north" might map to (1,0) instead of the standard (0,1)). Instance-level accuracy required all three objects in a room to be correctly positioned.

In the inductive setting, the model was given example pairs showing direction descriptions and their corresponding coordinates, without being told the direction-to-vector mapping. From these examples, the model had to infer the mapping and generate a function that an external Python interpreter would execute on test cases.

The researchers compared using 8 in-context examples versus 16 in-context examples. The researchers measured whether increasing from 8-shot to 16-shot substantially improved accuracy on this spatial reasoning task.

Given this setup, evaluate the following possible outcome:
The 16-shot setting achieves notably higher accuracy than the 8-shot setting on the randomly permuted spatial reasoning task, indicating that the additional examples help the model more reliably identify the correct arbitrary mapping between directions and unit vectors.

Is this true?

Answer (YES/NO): NO